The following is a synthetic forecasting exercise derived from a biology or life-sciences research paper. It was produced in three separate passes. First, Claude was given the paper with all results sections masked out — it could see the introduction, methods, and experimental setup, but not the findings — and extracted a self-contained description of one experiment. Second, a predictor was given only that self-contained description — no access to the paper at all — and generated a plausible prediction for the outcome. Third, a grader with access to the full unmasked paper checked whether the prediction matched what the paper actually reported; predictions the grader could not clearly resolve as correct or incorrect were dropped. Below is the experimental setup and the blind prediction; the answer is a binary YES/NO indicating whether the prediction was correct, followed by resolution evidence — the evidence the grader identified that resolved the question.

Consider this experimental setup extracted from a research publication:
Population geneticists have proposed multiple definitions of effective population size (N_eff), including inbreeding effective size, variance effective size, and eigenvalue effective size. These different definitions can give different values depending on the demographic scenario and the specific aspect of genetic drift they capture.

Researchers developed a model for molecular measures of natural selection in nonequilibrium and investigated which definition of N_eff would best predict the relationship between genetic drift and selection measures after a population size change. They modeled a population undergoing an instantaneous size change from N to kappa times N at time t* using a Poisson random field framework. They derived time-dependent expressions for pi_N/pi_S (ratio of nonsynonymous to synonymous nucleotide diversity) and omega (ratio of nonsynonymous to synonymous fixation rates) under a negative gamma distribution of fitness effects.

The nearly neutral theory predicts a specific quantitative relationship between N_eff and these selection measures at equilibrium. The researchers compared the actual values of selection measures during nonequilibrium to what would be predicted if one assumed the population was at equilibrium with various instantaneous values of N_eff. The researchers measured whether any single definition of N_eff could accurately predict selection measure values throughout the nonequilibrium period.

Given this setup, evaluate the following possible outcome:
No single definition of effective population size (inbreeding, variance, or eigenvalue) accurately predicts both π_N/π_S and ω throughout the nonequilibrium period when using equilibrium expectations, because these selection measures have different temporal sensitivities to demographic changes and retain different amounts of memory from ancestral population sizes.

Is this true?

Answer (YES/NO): YES